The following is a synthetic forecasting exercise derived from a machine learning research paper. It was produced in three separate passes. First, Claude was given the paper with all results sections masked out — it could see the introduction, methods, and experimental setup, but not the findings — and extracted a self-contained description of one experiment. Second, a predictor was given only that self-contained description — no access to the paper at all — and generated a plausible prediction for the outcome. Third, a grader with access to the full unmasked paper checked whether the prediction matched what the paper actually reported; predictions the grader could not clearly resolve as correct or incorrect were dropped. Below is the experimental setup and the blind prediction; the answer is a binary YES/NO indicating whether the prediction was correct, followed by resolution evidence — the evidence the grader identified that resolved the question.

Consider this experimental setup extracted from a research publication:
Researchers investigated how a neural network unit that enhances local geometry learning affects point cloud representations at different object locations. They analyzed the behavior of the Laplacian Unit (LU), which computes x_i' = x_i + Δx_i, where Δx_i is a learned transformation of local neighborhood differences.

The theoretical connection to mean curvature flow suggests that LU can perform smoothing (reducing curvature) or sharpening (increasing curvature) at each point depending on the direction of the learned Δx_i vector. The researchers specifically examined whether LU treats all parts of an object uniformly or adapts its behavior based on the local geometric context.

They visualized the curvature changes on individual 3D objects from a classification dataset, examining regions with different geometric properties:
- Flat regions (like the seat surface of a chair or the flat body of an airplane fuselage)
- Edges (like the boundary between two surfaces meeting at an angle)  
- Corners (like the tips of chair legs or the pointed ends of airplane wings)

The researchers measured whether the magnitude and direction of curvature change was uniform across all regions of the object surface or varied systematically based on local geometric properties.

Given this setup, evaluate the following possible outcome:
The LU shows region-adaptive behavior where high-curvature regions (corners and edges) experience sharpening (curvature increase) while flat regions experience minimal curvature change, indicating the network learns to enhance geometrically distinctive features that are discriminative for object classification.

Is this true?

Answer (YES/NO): NO